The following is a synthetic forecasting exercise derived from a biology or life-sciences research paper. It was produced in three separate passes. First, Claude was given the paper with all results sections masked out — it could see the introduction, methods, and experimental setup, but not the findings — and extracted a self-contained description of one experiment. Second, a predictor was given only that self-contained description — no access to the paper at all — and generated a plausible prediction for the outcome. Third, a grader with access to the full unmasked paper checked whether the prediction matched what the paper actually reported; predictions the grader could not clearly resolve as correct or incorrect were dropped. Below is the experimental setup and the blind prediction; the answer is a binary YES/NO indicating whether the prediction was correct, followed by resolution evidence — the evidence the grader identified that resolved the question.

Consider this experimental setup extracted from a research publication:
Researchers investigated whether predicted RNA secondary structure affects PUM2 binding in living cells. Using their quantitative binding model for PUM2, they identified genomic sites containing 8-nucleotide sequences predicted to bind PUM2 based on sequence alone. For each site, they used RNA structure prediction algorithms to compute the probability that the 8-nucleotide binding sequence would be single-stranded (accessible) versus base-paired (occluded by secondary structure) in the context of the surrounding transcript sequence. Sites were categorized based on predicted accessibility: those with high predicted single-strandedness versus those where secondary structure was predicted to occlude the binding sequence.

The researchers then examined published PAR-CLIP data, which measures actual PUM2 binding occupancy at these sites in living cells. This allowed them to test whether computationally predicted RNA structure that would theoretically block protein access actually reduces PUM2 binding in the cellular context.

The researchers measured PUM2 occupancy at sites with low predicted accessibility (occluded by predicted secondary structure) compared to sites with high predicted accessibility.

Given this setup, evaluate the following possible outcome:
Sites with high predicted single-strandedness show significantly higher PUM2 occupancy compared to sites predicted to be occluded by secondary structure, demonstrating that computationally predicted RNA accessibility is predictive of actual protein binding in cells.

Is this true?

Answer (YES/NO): NO